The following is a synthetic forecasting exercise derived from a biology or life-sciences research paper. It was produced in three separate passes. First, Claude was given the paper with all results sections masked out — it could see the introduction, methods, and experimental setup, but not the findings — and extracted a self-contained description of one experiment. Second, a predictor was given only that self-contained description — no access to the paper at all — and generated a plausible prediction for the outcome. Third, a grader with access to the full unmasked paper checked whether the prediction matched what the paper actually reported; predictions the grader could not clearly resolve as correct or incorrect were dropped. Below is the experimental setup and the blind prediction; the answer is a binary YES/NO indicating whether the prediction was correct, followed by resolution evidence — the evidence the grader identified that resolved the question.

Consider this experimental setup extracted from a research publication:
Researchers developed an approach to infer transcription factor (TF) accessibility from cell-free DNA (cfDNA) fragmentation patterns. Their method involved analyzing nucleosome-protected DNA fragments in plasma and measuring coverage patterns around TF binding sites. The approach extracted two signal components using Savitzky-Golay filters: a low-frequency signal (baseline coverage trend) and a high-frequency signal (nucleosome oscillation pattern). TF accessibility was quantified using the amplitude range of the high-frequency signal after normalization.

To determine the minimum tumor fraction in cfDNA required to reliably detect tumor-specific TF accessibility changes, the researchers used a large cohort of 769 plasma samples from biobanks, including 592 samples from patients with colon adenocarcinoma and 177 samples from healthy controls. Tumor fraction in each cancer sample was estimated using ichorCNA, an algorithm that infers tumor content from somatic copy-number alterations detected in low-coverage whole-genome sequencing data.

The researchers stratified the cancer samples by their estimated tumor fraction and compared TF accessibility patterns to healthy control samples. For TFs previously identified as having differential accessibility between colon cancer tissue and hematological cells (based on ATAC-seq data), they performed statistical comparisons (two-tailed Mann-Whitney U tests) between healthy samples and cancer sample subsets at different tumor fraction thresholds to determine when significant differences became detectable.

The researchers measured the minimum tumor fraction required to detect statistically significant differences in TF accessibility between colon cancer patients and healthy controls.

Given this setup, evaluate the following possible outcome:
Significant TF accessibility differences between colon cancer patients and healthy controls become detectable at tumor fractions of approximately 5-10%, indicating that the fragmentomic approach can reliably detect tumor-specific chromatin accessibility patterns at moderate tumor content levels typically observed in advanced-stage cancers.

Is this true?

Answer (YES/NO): NO